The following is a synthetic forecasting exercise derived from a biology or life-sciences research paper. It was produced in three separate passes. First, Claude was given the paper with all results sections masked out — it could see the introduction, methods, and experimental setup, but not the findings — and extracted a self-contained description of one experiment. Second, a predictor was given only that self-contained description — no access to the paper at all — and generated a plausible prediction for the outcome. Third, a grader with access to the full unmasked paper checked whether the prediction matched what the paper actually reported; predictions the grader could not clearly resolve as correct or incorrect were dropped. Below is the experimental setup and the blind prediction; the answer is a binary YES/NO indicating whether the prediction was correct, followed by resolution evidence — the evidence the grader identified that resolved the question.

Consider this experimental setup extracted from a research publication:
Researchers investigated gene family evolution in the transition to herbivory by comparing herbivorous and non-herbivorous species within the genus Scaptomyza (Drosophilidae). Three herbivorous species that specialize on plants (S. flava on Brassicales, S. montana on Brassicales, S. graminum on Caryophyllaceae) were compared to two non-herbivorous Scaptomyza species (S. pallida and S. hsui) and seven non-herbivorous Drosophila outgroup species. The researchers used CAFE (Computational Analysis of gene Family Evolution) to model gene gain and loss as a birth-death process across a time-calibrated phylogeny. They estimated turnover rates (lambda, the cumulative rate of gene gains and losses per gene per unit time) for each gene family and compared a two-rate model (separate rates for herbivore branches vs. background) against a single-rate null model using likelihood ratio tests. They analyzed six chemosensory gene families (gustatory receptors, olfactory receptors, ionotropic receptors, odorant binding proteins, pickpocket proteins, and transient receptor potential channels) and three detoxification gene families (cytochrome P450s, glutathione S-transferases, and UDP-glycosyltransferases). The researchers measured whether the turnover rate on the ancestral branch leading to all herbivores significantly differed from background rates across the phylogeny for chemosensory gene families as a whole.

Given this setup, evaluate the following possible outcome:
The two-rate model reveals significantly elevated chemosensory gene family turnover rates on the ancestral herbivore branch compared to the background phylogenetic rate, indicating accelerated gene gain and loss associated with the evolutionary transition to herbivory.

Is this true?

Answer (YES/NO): YES